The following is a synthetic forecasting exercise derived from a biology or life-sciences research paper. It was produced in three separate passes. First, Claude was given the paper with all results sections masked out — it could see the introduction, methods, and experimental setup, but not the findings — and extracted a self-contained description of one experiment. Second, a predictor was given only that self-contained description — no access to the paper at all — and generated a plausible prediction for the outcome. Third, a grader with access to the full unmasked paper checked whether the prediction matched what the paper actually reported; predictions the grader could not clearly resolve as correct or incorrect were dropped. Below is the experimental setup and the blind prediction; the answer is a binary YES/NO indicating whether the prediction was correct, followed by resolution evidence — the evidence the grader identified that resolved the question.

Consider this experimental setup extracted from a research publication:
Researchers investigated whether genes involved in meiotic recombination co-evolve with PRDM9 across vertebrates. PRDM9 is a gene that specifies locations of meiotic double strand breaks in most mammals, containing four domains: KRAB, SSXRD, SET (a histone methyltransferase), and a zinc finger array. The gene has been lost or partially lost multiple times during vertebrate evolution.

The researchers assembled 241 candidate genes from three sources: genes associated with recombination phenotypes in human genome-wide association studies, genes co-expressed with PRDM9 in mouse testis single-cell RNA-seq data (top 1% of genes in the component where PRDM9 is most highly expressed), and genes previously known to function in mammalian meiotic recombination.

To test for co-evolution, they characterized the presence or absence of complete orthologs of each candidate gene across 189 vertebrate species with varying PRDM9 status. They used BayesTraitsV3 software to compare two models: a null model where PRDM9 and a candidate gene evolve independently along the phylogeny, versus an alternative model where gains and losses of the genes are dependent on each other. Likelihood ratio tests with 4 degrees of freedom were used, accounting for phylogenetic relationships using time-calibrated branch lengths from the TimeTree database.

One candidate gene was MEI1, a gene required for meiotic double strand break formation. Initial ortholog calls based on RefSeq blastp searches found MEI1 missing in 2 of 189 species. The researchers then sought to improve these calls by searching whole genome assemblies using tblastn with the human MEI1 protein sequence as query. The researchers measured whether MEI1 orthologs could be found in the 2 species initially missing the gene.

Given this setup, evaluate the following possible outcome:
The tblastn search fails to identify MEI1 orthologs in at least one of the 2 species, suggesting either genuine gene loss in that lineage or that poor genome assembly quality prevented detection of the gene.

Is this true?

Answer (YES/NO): NO